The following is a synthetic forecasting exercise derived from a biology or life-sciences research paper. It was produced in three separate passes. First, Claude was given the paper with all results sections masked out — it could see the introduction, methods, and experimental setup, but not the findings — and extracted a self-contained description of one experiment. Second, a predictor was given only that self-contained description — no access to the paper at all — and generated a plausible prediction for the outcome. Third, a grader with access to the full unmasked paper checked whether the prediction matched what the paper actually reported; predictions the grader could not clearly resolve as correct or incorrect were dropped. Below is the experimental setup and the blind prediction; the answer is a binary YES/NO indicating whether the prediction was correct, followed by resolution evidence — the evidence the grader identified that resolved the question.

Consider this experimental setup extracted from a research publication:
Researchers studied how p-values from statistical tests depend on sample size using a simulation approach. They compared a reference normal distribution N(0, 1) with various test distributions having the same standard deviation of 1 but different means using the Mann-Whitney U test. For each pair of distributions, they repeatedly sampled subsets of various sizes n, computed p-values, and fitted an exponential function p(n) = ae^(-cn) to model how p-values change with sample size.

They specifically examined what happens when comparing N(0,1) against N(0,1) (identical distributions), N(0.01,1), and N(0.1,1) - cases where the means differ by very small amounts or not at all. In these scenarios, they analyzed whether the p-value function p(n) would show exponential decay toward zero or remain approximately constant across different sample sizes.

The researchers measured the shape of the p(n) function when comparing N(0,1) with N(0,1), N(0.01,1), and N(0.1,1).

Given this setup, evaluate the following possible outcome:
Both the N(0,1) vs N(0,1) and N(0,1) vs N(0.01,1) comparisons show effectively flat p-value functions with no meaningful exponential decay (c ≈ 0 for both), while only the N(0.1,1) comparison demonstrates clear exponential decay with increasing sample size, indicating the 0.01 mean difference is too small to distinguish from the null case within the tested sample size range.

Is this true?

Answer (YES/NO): YES